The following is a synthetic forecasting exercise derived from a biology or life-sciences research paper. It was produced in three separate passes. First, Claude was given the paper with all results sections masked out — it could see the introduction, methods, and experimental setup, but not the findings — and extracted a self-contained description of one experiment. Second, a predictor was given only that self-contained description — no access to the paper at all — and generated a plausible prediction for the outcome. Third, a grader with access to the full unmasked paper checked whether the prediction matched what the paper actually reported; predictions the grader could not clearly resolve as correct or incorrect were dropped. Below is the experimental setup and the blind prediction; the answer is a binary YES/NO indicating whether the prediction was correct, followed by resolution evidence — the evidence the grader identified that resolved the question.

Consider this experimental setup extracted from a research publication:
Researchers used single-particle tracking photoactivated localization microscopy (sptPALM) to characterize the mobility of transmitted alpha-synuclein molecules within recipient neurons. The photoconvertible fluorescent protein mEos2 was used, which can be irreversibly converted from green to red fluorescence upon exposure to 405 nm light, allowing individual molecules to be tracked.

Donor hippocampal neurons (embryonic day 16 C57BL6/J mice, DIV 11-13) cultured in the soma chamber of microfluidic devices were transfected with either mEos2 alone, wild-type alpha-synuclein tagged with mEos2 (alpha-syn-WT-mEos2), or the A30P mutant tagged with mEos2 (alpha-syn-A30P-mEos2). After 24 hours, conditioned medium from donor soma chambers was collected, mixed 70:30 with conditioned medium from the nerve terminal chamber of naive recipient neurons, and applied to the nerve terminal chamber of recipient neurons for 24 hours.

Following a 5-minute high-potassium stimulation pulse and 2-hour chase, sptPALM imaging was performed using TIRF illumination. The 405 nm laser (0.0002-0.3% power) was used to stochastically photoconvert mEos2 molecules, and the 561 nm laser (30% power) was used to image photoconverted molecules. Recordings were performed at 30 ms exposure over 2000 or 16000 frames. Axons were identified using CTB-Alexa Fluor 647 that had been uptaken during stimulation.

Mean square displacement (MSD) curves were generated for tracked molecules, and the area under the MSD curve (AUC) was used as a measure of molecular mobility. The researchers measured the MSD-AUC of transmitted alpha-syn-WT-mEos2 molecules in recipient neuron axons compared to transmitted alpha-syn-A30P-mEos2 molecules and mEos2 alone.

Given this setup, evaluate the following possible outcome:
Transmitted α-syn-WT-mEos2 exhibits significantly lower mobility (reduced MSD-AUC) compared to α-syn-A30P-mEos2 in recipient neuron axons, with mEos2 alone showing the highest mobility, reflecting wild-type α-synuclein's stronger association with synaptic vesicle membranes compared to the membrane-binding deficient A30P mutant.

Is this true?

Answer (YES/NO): YES